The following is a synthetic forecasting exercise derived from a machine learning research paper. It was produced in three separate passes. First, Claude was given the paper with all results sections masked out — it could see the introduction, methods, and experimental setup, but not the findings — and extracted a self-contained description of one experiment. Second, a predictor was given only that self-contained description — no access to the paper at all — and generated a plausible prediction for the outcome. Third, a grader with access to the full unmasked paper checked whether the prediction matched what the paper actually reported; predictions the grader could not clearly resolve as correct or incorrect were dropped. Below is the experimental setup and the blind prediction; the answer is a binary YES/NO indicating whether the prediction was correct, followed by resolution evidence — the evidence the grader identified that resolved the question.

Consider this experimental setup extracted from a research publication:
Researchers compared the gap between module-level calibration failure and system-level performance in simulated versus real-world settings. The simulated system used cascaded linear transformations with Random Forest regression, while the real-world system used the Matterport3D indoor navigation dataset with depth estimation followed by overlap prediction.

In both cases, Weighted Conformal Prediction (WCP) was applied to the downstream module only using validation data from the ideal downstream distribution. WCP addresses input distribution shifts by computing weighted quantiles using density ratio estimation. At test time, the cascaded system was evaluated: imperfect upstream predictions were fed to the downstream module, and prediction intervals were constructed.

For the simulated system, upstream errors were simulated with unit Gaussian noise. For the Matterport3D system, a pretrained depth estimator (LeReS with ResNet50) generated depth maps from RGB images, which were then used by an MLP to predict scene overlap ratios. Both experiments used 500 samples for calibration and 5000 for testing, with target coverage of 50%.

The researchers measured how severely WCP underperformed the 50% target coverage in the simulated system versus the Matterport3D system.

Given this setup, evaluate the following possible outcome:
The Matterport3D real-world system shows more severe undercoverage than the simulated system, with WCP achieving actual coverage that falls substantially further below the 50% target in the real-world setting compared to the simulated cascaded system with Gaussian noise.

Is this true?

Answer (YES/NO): YES